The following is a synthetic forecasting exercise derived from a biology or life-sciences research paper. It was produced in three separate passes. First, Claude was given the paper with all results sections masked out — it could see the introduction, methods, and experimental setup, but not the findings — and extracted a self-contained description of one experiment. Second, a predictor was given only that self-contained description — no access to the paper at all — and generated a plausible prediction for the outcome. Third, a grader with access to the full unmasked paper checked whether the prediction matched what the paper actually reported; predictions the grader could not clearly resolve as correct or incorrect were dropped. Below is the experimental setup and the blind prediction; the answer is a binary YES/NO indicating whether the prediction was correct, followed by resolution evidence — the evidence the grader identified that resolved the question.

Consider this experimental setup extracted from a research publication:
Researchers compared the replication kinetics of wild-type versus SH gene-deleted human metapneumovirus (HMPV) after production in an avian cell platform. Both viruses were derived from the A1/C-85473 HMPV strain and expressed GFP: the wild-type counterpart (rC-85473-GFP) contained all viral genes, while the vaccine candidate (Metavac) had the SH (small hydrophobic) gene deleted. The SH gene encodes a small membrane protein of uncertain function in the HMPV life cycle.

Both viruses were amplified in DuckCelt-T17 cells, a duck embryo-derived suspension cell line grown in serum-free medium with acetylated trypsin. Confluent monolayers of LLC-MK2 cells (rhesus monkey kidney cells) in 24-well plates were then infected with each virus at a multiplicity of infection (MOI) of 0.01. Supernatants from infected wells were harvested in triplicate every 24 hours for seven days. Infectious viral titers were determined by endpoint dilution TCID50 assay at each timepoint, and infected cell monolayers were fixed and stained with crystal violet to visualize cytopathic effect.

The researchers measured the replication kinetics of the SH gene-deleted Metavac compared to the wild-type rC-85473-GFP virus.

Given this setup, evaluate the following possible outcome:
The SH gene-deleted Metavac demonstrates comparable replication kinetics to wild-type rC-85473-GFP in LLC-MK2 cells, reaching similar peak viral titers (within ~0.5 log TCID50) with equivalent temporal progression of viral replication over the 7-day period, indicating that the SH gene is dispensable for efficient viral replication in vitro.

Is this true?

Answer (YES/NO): YES